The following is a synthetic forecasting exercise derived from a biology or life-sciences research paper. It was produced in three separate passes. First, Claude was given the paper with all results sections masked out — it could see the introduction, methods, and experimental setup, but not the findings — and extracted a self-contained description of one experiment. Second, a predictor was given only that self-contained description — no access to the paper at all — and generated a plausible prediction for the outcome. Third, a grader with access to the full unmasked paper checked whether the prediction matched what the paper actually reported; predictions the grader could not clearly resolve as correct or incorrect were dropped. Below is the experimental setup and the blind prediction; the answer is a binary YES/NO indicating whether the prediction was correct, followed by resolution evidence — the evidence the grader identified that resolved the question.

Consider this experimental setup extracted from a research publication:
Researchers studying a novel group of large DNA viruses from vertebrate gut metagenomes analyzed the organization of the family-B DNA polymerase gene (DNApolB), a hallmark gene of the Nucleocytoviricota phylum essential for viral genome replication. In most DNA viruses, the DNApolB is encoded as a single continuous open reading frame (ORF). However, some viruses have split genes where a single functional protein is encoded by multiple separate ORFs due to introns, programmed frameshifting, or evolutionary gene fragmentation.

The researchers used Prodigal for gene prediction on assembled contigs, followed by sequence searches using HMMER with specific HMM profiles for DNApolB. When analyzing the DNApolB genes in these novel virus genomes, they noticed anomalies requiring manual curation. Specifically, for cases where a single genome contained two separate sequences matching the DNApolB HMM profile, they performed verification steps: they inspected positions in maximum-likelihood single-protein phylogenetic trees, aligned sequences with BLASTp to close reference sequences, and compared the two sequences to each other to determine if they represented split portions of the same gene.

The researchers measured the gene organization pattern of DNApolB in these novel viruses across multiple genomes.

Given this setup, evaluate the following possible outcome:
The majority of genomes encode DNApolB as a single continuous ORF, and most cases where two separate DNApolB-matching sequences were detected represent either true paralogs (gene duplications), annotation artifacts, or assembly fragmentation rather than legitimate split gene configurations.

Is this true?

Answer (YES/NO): NO